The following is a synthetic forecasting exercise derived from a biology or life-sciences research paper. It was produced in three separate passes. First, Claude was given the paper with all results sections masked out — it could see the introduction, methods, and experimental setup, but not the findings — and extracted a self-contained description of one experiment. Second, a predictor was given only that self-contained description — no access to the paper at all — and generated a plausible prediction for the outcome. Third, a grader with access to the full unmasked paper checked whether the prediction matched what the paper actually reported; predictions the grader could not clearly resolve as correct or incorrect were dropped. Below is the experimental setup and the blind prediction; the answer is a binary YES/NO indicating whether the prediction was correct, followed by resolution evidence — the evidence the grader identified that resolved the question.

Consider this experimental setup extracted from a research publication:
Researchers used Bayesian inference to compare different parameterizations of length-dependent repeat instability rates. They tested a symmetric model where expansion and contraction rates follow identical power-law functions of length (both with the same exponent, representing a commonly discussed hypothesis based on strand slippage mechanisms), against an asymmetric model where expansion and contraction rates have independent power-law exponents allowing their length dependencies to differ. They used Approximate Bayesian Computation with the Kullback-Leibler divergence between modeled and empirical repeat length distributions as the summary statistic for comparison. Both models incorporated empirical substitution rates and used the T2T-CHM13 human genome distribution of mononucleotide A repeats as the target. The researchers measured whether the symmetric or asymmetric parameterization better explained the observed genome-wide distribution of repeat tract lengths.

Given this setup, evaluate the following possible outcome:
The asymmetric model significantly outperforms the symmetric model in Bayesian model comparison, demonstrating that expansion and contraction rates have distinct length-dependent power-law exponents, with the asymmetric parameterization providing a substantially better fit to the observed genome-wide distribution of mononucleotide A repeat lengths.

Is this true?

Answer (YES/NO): YES